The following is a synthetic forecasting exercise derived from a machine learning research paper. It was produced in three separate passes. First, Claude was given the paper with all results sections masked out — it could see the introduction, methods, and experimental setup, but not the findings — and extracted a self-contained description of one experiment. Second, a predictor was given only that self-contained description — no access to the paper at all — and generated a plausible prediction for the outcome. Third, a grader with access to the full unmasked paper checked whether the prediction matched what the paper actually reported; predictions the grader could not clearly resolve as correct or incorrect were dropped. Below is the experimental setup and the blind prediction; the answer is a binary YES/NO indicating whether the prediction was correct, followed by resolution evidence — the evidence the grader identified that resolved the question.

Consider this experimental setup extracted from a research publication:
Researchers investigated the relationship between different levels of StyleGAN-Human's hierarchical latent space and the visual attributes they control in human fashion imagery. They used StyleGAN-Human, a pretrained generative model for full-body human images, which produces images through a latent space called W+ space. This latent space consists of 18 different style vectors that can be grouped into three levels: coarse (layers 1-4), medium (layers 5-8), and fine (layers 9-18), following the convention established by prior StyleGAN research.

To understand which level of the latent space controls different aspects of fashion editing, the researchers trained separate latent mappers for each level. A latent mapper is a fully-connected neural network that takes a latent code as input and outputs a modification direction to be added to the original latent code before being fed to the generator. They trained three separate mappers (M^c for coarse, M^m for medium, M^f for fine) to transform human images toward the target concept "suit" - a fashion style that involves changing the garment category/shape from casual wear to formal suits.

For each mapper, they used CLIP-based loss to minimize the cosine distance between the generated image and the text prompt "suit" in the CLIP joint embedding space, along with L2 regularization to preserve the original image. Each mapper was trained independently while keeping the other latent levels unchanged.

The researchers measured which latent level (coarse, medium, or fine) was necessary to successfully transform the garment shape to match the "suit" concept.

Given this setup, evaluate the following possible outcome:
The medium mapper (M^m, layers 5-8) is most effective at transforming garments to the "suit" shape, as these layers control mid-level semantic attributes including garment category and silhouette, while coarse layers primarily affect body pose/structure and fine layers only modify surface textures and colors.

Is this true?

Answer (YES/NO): YES